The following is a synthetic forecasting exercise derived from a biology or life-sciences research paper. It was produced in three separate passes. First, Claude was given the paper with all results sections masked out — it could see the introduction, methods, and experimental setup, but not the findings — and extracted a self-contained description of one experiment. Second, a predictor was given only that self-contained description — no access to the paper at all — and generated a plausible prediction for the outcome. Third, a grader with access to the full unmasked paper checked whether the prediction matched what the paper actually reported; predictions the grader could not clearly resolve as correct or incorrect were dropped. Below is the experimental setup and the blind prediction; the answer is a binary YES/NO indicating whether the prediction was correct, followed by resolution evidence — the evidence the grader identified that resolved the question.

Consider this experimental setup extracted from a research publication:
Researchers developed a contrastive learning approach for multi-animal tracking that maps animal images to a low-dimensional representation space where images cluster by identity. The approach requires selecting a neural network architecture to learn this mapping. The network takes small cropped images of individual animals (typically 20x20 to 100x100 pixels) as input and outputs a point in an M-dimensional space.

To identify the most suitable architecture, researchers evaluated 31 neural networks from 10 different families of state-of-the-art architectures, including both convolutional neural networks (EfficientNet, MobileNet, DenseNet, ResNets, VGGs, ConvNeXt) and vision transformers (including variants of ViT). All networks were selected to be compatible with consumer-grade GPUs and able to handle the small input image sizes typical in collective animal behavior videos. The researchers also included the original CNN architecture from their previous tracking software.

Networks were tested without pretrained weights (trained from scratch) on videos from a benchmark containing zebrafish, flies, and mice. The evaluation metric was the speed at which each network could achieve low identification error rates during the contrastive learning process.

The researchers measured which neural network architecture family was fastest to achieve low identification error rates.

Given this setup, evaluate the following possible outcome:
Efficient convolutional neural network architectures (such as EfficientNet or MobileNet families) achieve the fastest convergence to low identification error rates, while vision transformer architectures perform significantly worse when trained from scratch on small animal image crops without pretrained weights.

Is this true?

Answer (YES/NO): NO